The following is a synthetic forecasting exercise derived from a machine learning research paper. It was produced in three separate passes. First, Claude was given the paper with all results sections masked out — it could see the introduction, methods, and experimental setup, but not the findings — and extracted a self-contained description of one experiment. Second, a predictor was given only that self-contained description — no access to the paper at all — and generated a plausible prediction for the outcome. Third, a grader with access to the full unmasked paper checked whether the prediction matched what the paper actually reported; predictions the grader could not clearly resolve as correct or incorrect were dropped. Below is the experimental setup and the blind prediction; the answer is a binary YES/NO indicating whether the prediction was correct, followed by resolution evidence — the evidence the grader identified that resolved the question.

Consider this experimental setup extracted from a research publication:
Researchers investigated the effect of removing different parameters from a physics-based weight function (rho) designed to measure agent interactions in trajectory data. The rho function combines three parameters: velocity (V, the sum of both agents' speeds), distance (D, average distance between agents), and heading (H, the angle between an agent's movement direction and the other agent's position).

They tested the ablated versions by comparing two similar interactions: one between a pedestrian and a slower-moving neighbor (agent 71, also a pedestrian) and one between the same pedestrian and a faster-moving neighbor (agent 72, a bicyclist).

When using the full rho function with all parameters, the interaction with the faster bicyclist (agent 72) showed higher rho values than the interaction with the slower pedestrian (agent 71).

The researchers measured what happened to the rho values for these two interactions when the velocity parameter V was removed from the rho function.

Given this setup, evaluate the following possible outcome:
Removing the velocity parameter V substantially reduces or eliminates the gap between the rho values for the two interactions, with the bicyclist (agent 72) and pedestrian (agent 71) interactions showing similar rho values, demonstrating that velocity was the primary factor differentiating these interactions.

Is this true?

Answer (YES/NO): YES